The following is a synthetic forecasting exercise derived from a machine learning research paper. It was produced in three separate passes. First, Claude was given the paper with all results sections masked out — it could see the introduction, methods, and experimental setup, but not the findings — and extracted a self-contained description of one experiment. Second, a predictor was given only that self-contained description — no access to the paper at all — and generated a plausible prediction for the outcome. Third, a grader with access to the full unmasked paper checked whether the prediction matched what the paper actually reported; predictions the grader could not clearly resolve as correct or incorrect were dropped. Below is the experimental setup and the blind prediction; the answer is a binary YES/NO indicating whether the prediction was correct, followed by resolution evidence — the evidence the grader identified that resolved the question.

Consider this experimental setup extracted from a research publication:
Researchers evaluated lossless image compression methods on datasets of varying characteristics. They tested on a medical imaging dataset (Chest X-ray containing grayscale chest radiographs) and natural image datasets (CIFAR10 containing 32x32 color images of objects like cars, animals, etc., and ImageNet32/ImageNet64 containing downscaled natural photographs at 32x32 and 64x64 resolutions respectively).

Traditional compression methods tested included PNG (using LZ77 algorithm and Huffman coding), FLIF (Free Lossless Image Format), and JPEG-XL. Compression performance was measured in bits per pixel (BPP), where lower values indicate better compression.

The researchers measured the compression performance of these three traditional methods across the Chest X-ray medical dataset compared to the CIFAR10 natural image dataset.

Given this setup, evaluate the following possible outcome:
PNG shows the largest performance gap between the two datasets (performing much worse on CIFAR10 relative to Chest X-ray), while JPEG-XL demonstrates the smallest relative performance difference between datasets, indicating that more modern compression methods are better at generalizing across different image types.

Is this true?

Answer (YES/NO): NO